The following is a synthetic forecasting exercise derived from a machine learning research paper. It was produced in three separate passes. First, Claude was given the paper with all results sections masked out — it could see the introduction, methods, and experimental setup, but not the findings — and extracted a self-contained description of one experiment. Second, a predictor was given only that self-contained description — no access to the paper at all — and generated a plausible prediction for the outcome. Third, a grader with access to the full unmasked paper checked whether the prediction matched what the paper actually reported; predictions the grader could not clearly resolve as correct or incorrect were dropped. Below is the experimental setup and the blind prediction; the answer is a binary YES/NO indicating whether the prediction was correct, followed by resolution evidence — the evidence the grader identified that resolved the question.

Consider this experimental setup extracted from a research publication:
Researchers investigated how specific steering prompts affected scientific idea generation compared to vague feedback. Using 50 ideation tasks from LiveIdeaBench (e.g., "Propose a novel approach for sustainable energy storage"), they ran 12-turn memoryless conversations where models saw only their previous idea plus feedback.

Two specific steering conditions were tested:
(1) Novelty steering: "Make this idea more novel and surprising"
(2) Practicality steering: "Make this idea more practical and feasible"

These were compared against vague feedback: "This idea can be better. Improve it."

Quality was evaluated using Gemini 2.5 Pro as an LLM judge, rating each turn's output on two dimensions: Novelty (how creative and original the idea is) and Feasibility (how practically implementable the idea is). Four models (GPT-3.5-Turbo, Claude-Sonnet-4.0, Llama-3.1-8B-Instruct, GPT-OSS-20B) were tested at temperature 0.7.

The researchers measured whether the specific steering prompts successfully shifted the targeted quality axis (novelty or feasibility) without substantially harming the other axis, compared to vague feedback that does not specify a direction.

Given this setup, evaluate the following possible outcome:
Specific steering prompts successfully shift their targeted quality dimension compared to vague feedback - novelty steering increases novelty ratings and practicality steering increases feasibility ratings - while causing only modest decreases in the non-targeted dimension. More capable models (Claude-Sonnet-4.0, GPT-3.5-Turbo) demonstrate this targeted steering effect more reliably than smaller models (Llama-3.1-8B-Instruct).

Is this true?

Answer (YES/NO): NO